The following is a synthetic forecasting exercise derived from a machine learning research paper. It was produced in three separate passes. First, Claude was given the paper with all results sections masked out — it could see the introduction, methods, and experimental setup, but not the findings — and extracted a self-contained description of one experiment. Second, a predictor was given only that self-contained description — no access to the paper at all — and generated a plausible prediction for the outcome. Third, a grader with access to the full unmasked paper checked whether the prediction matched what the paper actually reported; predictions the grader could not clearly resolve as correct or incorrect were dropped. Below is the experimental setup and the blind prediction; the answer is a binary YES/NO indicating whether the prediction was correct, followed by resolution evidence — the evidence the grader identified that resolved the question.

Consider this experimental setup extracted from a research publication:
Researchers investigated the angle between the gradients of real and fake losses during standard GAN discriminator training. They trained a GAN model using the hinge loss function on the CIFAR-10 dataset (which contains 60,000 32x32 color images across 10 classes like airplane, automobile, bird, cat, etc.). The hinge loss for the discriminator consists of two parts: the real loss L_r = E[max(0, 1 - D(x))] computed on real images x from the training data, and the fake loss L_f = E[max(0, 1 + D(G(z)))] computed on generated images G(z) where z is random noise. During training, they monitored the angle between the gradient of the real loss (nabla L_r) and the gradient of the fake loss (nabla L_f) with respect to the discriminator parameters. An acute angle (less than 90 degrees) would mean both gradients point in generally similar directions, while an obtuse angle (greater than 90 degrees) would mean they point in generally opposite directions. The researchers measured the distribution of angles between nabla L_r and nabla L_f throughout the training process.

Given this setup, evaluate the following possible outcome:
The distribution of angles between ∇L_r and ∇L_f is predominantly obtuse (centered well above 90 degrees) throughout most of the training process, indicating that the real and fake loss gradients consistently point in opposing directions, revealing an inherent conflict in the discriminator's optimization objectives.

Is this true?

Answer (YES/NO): YES